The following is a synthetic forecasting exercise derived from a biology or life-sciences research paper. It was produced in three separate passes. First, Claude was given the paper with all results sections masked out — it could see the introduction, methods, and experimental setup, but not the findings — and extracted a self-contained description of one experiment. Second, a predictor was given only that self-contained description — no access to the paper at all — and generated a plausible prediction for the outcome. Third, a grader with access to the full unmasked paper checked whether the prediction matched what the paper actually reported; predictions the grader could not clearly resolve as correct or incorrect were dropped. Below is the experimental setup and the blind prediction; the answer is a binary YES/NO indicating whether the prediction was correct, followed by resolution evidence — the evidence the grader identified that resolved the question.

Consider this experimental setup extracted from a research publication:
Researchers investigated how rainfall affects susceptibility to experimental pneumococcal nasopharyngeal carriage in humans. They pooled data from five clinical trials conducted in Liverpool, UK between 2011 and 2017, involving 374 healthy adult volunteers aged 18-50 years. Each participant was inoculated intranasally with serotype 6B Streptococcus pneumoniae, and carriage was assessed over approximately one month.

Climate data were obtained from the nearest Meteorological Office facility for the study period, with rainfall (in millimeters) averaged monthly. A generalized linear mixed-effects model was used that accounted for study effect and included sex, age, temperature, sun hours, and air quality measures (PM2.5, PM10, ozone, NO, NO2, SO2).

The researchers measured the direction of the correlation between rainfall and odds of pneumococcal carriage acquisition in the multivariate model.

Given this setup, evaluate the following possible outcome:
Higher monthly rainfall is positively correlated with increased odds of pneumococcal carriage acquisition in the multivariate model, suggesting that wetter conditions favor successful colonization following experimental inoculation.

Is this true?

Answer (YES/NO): NO